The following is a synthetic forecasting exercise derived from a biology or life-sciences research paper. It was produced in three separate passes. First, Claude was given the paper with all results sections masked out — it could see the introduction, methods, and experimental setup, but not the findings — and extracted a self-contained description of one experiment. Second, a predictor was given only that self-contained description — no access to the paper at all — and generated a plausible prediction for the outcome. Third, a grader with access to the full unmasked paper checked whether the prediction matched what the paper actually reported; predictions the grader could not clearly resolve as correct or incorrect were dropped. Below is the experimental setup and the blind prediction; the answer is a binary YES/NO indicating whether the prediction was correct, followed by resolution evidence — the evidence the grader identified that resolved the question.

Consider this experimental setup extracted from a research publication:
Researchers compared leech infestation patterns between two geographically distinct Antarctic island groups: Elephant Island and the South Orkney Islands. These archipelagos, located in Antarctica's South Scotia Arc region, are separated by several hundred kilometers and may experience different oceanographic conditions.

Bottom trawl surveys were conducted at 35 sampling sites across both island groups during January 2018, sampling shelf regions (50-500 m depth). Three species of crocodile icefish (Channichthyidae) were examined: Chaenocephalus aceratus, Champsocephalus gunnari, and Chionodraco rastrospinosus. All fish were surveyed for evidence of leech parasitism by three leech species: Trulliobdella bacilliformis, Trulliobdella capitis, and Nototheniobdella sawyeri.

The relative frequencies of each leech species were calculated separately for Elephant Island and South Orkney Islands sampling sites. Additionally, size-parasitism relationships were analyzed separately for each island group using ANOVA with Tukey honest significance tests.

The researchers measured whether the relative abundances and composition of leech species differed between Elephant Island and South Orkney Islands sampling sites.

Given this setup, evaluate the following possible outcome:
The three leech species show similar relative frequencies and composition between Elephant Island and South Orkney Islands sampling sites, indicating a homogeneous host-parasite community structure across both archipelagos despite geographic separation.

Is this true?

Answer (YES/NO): NO